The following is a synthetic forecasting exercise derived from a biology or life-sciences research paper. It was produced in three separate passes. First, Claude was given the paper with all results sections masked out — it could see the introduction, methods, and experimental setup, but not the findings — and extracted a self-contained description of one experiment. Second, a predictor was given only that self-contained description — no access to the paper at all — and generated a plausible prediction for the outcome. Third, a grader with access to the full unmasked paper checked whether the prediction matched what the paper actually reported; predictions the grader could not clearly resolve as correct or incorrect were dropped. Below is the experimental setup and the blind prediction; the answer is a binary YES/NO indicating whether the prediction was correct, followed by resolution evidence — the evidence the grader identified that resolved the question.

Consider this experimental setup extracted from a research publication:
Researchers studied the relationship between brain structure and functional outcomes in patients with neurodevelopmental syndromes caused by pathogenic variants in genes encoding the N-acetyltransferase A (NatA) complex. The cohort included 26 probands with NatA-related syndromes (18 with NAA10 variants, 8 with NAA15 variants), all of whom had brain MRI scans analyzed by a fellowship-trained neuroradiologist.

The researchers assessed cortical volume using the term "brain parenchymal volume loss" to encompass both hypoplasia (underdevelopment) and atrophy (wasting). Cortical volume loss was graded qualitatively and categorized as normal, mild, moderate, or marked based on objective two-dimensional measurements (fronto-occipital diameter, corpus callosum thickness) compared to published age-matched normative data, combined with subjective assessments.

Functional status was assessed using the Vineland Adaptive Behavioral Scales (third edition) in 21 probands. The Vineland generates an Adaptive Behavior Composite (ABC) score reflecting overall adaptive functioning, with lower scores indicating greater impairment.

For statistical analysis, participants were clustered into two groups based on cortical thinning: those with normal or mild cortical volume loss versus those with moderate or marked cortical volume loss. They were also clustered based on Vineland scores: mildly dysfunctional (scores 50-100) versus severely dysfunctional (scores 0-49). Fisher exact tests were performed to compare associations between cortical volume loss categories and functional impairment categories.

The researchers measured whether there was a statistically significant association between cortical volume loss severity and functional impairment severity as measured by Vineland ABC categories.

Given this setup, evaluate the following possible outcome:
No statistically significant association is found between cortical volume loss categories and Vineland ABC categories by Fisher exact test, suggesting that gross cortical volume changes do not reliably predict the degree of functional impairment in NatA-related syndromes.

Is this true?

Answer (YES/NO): YES